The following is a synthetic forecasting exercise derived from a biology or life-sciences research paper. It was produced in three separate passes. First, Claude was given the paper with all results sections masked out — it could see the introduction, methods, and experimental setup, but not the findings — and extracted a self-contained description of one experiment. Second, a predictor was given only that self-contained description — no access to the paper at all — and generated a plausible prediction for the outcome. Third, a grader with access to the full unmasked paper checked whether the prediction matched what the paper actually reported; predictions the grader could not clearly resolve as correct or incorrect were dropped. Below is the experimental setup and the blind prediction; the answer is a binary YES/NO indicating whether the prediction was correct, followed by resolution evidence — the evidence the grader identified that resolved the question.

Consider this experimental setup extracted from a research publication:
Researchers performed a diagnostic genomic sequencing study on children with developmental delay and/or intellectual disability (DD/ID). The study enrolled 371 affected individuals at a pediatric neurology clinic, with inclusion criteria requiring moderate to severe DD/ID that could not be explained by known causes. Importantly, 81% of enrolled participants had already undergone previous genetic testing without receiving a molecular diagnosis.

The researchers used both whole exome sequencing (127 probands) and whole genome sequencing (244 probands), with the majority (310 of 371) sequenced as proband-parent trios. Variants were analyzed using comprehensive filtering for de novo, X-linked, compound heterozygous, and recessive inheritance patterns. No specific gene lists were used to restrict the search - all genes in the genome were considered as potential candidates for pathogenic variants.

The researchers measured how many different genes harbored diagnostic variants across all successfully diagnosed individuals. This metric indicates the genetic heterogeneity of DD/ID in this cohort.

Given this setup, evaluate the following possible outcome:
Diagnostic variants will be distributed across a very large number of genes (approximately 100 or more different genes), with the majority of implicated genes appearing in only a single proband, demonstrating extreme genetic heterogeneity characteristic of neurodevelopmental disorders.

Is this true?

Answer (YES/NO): NO